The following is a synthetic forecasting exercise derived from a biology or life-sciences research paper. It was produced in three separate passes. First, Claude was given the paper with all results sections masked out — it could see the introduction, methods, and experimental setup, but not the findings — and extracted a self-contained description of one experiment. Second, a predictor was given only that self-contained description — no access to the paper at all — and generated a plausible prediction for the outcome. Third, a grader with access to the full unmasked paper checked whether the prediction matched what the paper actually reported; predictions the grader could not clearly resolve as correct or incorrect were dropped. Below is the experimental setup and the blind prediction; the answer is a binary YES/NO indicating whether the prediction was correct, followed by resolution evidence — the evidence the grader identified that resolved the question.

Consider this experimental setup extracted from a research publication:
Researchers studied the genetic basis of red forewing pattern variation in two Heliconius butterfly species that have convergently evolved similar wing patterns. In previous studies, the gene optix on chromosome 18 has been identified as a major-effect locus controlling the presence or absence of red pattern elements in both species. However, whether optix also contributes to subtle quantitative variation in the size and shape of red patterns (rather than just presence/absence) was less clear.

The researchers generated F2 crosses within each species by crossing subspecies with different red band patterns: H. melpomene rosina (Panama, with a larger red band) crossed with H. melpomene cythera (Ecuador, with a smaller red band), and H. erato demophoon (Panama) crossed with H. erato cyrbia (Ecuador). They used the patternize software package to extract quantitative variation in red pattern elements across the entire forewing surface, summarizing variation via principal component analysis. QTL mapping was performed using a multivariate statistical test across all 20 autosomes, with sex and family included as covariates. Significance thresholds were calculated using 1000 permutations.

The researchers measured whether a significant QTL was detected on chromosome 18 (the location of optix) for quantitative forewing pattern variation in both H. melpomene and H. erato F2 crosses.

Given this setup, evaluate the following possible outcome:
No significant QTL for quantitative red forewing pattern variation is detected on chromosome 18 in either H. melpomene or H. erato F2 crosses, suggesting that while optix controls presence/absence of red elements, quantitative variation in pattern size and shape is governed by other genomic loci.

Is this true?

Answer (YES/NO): NO